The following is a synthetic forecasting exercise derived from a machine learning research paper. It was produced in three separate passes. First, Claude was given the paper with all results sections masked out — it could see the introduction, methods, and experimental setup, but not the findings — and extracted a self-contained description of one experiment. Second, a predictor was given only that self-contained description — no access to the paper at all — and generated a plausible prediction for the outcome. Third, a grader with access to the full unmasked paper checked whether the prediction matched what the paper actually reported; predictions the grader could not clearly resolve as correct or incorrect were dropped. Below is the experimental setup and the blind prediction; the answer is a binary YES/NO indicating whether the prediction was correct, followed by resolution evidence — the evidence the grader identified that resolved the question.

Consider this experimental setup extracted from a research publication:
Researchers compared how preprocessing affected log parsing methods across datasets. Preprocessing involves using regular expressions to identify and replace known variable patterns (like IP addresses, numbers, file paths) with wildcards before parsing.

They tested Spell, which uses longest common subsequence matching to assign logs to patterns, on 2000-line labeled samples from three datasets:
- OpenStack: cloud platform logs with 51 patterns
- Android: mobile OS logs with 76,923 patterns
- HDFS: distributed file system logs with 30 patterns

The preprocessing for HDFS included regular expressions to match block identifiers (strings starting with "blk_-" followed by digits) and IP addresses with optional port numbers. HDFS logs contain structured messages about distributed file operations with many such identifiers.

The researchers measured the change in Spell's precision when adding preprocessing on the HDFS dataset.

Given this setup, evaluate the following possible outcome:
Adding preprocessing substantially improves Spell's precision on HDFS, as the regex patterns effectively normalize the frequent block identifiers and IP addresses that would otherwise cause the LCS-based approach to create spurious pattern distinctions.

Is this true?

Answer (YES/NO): YES